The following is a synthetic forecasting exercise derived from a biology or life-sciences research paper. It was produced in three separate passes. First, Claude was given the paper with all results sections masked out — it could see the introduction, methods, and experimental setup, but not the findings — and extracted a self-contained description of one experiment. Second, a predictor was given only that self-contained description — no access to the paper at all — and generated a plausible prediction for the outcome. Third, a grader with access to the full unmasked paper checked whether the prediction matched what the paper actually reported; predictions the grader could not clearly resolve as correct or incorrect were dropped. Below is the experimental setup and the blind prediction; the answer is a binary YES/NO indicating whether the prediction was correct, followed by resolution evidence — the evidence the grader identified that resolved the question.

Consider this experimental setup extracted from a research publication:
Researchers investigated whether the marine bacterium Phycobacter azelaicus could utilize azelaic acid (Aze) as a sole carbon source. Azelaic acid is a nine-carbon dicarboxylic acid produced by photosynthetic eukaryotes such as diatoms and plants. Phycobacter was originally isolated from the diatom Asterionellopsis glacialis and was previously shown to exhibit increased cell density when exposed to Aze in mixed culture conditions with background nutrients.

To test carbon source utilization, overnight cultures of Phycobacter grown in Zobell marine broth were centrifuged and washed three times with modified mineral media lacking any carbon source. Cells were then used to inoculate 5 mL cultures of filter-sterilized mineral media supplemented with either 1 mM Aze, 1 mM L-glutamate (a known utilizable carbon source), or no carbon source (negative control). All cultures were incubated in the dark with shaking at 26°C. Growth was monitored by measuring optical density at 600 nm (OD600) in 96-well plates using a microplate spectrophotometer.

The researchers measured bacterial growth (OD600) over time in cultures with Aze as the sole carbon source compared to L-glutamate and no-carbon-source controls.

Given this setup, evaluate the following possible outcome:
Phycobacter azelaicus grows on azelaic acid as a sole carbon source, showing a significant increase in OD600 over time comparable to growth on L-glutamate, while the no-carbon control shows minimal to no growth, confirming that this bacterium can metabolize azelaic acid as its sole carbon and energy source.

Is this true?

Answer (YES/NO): NO